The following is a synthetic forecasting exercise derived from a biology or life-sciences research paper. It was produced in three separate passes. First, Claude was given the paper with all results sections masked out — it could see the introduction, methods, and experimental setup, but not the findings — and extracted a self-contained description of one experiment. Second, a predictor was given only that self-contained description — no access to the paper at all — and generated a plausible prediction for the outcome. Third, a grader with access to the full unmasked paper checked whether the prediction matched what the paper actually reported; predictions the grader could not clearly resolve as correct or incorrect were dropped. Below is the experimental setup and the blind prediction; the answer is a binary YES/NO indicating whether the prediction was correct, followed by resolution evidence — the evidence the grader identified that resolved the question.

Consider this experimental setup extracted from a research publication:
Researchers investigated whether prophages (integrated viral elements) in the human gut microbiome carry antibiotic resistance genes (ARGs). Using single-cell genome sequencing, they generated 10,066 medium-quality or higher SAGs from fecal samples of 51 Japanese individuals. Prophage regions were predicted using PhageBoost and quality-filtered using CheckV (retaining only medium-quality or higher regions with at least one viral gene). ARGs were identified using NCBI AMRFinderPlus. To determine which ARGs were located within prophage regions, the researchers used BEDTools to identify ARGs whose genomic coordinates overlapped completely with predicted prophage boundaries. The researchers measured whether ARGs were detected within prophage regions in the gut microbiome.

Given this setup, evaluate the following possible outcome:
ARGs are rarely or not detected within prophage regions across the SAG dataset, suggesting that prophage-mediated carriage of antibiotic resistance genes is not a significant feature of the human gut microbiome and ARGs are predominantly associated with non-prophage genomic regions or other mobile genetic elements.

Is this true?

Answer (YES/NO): NO